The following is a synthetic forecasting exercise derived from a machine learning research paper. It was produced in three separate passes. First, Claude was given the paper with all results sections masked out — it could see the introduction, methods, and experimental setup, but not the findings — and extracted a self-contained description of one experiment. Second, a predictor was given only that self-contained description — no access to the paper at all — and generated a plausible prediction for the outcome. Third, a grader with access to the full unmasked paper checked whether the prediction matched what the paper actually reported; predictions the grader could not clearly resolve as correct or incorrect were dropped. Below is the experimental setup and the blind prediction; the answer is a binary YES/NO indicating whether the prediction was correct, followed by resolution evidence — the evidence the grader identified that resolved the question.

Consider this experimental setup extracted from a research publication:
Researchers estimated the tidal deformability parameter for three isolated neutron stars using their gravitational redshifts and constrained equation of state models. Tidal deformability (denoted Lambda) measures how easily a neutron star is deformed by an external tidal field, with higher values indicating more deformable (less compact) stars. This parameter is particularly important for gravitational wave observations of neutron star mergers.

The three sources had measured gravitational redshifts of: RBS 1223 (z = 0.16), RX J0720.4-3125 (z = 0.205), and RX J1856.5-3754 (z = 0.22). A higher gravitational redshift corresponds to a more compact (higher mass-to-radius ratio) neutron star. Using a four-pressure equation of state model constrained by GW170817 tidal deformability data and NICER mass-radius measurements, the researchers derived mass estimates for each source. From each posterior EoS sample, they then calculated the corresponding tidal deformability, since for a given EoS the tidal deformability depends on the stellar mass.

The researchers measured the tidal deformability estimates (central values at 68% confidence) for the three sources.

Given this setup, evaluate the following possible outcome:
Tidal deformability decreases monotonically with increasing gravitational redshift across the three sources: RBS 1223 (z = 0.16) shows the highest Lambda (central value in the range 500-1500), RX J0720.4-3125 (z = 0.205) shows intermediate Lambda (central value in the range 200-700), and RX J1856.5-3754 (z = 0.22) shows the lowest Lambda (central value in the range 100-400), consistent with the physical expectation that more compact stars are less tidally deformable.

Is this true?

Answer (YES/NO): NO